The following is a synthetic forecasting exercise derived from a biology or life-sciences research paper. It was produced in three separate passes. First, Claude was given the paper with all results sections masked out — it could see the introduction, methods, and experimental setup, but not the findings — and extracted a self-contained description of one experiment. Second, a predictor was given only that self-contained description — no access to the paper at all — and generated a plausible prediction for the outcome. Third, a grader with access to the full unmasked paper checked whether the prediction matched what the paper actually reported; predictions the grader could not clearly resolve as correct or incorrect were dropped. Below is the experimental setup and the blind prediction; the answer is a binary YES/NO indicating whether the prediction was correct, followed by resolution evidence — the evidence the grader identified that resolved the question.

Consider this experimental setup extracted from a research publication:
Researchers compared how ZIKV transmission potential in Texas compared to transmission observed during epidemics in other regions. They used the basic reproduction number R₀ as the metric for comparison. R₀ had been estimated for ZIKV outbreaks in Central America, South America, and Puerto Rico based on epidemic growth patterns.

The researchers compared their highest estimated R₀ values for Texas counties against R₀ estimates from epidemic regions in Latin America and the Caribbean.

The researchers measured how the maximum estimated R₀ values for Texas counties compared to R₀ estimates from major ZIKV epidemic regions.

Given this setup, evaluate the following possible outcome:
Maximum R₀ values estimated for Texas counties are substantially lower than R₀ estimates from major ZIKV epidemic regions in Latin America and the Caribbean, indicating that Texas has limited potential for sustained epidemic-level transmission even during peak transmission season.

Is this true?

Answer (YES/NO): YES